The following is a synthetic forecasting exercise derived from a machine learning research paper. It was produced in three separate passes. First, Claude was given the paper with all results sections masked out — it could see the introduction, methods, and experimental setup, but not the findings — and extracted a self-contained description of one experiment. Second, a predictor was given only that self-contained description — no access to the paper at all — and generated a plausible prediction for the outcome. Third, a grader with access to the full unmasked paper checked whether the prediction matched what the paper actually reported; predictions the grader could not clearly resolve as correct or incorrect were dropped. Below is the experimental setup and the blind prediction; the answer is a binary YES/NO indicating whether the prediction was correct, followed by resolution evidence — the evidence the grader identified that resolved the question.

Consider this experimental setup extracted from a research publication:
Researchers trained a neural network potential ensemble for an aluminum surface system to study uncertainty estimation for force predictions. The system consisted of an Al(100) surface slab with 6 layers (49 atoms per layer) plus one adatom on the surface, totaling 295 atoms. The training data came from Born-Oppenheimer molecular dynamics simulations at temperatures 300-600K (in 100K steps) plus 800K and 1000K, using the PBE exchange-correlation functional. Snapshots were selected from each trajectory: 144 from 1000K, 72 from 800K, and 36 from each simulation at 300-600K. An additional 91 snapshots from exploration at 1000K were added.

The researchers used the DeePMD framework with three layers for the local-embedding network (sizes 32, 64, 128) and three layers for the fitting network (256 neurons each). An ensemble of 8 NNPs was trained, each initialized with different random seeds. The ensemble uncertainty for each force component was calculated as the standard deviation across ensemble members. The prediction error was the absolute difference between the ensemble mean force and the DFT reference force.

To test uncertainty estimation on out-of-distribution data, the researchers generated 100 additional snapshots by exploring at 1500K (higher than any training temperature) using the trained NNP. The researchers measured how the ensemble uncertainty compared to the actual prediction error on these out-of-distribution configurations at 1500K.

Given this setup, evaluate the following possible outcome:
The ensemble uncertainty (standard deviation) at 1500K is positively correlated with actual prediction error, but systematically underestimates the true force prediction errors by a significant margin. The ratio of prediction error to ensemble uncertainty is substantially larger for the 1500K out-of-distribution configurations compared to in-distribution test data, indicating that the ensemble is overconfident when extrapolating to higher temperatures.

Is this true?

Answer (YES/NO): NO